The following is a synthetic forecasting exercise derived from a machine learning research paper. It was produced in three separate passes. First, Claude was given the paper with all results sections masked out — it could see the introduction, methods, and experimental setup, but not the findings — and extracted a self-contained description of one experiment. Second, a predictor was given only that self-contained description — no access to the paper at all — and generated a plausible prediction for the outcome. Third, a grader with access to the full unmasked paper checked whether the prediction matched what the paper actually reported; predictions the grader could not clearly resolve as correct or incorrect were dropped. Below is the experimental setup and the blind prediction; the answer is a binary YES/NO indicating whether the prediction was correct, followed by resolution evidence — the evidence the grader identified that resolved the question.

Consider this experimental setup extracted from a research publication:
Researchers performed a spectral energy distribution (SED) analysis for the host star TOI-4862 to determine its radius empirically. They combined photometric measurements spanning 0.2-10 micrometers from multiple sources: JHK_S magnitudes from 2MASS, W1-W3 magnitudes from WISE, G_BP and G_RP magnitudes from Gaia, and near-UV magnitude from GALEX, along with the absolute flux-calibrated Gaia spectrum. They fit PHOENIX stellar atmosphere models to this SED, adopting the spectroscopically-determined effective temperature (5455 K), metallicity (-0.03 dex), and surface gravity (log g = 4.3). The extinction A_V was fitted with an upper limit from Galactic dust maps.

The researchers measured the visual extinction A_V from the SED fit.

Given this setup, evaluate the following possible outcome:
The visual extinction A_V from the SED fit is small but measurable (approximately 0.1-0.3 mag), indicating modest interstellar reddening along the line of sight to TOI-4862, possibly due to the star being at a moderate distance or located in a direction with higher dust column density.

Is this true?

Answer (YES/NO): YES